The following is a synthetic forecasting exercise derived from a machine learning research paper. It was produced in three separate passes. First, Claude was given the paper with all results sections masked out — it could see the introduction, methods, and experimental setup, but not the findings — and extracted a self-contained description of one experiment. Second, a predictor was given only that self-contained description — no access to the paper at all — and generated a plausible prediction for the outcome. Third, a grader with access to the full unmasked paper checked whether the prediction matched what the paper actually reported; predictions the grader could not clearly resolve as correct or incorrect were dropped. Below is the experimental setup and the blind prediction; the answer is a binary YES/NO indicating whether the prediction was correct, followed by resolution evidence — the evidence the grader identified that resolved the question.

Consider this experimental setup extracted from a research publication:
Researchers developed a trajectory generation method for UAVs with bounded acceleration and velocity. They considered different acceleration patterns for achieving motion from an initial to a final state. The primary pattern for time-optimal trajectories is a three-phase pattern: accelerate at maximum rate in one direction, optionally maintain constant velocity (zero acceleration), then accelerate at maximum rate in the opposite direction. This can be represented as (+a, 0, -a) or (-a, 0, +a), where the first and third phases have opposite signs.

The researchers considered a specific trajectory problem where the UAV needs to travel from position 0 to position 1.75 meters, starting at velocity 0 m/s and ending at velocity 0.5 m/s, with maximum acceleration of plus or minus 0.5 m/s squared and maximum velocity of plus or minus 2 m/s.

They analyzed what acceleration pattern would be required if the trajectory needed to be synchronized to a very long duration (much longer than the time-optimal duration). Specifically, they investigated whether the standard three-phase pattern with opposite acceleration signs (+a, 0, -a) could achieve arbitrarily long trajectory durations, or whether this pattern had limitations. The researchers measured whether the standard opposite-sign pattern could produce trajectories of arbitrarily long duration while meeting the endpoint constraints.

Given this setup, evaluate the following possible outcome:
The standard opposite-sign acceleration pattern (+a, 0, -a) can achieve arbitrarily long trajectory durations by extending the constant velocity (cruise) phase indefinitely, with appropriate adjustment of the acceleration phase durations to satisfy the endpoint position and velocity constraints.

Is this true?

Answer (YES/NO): NO